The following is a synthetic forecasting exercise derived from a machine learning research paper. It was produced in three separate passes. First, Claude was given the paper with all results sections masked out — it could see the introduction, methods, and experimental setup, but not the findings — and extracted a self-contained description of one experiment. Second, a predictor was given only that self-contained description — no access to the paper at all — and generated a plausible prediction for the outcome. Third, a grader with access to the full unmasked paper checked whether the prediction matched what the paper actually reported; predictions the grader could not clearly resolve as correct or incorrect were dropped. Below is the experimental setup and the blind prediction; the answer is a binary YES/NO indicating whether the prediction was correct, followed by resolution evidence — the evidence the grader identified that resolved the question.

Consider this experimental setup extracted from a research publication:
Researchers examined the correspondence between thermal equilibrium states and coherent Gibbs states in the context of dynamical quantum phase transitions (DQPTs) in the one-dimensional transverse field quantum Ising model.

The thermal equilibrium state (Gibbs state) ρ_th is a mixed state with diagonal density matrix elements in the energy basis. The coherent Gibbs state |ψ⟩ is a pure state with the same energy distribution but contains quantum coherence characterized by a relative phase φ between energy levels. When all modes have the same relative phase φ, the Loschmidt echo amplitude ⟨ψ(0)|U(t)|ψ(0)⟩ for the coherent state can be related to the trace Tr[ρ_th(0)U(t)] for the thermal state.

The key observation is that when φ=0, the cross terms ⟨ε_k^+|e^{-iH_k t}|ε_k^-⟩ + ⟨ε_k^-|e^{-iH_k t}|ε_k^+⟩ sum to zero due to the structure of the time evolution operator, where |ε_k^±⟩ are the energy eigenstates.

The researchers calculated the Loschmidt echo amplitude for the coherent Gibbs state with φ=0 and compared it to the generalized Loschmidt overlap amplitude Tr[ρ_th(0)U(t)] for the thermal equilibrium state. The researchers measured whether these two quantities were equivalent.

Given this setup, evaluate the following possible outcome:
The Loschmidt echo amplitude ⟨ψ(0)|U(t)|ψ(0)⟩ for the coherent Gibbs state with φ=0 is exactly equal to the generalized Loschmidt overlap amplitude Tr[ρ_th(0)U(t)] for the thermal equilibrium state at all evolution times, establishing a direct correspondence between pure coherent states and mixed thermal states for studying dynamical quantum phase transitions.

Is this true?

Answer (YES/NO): YES